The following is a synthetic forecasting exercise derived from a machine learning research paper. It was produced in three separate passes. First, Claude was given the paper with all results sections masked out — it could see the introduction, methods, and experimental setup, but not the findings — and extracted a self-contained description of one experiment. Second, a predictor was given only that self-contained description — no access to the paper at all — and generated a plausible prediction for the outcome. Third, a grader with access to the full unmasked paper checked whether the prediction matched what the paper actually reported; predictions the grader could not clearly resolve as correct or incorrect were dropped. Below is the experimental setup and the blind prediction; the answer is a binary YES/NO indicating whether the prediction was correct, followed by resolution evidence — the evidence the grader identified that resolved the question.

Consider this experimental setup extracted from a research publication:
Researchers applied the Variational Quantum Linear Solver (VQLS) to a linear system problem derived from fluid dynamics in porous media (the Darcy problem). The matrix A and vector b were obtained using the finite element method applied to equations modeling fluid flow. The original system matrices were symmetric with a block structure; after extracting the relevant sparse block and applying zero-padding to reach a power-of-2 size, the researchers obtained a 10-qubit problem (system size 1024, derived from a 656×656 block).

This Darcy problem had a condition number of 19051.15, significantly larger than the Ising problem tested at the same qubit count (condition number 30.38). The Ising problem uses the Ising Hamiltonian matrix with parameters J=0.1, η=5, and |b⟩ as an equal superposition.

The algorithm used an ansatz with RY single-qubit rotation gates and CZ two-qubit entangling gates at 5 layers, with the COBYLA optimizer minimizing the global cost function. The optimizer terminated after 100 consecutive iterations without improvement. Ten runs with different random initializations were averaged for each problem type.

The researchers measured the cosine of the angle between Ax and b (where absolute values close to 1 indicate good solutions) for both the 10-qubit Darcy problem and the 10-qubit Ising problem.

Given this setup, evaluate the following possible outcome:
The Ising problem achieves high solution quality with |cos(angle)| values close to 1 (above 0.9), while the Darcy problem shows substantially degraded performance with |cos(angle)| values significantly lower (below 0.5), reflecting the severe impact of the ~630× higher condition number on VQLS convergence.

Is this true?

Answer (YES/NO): NO